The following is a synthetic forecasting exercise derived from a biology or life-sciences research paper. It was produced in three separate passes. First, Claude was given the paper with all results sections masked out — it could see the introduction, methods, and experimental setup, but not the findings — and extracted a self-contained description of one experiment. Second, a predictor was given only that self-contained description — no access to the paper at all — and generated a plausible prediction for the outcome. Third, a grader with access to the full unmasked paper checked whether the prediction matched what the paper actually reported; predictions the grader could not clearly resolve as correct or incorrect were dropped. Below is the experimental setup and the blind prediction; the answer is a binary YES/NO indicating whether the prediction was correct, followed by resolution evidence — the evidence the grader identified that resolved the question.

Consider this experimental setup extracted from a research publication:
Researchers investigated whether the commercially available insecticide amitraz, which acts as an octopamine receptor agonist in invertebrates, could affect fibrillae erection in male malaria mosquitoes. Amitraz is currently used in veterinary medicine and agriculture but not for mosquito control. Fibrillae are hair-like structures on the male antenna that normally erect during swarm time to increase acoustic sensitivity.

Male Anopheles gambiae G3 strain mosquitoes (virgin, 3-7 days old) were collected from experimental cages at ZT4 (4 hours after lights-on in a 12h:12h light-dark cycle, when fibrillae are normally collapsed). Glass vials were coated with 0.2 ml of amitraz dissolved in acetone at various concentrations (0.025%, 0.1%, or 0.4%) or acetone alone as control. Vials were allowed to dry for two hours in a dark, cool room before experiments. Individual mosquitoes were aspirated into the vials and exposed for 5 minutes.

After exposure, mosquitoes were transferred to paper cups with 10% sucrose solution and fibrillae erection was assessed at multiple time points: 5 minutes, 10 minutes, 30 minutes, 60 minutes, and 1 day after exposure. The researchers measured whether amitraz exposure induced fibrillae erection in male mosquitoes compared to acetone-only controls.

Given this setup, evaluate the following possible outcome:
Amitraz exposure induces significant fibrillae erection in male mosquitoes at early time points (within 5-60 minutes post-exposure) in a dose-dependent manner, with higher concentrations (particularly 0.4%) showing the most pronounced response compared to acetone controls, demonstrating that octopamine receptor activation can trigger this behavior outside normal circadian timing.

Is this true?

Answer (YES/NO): NO